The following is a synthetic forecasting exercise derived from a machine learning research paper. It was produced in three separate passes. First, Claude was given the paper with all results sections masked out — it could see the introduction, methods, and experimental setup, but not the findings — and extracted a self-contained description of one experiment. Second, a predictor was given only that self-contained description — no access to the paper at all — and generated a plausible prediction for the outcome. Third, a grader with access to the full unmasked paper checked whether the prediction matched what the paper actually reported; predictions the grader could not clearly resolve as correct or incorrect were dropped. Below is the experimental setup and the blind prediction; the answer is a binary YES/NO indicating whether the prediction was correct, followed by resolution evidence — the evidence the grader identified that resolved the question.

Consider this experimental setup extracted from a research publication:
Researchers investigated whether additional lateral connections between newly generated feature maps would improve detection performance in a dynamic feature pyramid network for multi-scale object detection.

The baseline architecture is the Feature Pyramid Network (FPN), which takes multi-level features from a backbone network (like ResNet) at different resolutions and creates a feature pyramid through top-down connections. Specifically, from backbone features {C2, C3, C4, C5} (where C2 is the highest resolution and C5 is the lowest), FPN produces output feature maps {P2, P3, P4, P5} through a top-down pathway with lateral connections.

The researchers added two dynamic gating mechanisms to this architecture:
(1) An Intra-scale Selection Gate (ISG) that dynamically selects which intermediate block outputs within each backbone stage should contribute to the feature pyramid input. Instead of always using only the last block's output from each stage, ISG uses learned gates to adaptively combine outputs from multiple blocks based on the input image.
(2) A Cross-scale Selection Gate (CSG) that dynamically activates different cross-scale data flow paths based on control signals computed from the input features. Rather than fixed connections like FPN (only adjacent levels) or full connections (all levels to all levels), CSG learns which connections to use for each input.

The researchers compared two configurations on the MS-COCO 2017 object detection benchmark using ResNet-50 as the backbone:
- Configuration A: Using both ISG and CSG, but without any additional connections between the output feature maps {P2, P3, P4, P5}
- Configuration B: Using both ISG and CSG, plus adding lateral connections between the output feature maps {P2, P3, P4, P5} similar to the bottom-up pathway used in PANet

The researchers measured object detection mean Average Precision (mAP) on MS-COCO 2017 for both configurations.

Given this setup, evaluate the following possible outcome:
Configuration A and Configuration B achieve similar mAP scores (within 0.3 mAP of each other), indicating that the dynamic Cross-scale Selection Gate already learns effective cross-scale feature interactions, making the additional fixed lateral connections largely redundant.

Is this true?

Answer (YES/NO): NO